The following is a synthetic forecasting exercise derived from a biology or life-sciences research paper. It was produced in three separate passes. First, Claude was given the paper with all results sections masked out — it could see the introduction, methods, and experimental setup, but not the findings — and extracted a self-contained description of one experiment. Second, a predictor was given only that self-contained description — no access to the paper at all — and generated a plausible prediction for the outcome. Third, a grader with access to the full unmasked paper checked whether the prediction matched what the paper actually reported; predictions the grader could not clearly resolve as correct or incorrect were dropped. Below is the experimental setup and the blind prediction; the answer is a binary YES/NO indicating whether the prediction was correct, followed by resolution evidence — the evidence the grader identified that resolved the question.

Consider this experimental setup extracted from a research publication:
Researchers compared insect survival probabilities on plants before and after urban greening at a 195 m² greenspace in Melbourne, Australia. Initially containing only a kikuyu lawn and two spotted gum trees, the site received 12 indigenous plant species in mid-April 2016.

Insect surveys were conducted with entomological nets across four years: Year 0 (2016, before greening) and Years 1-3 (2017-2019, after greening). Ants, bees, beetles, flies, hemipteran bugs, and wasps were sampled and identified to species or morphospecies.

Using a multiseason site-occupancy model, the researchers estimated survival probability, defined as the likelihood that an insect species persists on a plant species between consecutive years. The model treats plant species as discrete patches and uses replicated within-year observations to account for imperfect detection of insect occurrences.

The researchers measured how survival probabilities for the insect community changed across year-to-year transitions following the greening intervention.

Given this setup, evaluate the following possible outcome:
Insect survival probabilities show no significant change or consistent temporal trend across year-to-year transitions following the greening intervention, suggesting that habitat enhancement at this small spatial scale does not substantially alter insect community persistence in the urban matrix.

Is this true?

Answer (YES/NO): NO